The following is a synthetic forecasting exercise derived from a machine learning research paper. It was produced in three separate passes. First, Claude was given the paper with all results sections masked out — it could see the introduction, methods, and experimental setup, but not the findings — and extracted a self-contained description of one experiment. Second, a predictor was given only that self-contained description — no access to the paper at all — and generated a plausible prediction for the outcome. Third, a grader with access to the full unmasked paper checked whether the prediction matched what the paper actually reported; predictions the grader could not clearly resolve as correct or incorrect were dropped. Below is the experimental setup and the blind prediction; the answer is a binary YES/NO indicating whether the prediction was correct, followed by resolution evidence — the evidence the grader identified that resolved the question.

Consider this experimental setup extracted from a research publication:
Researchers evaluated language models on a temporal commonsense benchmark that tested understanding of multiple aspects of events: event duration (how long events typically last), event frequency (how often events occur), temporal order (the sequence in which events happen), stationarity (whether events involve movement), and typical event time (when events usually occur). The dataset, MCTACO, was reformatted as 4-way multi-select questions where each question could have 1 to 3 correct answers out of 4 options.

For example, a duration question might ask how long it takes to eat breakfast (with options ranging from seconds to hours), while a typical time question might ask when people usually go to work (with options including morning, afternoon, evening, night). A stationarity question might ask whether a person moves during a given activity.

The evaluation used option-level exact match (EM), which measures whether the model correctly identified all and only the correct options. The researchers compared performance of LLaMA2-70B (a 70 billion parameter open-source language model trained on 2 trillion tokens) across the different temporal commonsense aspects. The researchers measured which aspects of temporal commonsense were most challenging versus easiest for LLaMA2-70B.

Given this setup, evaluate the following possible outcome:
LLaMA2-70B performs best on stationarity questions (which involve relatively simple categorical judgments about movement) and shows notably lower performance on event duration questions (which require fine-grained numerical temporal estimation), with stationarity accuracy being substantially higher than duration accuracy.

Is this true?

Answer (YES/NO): NO